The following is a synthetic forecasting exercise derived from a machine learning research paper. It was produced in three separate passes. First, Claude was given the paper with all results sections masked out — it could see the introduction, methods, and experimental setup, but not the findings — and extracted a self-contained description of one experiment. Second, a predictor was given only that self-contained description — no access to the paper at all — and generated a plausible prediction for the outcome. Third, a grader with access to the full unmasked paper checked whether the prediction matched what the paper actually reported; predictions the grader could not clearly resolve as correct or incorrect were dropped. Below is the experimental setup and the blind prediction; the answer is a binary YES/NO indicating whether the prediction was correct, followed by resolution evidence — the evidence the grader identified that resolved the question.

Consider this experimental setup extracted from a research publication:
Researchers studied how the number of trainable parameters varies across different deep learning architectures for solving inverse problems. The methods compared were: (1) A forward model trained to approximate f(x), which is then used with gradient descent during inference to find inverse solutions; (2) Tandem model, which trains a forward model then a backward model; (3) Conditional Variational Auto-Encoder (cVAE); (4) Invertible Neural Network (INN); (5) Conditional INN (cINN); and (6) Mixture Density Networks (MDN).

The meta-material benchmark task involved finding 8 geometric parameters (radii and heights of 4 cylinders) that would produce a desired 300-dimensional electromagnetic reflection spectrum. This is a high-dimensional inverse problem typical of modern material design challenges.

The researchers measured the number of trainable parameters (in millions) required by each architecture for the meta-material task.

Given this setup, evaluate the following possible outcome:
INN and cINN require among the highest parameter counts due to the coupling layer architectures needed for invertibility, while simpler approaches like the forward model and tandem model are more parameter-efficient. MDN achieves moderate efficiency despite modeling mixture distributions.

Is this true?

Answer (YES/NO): NO